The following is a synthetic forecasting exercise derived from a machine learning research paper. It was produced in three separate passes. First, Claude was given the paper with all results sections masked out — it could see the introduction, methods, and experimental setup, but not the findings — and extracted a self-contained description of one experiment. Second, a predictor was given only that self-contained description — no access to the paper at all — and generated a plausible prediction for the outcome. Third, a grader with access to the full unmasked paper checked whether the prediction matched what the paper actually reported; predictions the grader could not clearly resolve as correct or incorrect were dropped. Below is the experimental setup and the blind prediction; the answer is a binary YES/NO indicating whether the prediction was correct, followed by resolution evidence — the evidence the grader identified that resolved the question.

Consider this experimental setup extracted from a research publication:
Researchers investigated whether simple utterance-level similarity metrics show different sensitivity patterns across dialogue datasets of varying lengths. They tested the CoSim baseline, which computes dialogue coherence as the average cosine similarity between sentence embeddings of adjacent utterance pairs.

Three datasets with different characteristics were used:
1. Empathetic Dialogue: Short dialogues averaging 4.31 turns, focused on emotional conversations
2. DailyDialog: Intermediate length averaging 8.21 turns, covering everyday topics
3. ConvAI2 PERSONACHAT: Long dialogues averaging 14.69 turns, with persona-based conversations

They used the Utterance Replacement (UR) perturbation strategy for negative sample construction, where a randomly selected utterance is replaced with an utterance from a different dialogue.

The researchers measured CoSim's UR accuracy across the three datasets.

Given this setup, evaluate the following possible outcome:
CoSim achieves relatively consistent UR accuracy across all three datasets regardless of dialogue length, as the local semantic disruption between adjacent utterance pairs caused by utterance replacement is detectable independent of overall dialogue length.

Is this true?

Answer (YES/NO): NO